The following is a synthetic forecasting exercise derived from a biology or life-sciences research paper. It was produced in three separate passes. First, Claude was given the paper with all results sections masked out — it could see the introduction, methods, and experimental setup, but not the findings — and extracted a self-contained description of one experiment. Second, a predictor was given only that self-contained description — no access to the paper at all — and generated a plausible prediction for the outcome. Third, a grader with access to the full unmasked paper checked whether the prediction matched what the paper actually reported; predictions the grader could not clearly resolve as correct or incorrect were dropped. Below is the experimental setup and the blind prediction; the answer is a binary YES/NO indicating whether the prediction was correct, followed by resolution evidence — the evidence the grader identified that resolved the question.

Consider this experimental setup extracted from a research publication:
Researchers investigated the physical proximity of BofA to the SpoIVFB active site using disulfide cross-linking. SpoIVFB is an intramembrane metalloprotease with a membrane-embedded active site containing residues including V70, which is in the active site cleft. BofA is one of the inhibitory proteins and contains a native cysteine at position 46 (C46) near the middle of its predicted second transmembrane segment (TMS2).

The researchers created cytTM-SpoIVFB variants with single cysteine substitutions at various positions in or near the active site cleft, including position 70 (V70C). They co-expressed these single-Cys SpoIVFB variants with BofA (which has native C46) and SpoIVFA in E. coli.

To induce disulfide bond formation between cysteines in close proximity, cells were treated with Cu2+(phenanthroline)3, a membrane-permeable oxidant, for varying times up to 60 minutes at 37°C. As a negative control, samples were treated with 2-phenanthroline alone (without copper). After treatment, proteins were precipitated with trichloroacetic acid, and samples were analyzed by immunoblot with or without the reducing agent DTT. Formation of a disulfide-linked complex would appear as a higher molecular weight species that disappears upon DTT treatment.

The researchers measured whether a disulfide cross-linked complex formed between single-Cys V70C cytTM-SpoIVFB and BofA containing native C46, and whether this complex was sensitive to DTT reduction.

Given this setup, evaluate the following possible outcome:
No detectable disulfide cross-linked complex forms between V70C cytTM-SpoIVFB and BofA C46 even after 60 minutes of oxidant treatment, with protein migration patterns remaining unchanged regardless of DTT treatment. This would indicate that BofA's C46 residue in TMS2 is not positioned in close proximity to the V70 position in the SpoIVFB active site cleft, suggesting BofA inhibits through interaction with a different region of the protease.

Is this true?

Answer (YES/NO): YES